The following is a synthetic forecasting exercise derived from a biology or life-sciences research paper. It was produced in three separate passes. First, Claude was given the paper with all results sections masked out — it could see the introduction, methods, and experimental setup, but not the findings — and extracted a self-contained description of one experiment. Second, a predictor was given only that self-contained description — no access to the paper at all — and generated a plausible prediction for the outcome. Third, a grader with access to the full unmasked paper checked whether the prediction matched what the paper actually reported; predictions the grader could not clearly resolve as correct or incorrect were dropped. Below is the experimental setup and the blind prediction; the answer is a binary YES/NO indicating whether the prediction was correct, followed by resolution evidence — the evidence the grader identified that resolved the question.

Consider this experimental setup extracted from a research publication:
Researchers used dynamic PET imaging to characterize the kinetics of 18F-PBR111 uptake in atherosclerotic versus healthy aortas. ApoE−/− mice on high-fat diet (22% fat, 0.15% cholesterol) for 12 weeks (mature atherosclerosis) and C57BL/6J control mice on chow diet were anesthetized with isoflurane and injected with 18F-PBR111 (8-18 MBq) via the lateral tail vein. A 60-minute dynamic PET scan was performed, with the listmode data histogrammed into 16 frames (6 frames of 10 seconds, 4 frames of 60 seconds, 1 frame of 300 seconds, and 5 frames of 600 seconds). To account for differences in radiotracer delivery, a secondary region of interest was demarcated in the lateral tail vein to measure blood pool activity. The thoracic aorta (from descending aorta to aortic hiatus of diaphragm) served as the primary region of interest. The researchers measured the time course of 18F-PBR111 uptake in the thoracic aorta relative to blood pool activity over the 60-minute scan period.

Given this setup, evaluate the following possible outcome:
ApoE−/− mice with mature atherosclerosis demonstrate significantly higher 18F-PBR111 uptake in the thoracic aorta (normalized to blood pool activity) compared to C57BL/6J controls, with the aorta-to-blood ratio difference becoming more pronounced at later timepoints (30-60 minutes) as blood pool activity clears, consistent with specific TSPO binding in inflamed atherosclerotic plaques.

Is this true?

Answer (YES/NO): NO